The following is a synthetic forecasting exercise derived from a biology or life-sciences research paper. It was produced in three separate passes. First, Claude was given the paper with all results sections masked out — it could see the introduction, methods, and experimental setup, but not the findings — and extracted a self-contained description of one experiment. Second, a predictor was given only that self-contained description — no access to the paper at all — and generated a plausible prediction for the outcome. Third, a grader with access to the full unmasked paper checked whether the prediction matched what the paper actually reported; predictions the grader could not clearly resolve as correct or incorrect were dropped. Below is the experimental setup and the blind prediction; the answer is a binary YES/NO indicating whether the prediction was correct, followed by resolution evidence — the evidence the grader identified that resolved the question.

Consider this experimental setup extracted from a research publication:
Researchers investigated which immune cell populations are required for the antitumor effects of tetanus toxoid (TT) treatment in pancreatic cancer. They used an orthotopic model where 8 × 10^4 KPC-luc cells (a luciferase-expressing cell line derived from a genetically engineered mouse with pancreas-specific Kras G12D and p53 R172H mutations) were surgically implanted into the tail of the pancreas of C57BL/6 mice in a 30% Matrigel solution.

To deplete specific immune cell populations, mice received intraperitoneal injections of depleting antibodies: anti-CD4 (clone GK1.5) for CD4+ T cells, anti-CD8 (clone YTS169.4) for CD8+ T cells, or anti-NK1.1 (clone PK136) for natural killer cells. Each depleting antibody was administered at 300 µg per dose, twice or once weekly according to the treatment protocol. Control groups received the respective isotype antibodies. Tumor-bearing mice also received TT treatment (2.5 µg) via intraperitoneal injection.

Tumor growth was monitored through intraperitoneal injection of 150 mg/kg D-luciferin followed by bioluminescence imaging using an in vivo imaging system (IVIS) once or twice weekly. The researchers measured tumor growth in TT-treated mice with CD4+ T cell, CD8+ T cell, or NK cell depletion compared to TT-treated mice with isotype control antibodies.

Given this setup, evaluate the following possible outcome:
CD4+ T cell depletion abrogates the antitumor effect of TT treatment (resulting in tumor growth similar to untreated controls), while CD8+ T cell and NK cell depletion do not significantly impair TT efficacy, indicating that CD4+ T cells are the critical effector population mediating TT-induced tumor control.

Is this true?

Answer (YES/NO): NO